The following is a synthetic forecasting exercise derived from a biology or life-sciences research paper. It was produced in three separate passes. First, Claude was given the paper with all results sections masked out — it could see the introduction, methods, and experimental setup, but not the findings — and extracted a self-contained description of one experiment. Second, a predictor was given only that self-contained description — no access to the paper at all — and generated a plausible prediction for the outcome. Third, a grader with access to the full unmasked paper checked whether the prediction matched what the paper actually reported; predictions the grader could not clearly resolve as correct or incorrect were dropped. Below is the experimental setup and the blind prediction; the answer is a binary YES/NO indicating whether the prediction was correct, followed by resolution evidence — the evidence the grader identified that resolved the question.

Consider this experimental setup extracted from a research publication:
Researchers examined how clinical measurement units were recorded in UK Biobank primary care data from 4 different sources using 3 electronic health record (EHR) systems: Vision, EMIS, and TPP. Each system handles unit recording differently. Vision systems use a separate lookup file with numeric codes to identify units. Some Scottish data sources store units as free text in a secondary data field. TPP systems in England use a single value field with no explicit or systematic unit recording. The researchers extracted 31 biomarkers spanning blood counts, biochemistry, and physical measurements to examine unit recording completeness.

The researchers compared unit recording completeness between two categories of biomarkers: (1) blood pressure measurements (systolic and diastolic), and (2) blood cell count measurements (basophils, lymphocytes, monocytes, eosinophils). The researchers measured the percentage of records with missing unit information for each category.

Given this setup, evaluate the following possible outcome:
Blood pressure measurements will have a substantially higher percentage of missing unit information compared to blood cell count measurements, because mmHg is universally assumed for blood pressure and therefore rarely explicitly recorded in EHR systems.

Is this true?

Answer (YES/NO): YES